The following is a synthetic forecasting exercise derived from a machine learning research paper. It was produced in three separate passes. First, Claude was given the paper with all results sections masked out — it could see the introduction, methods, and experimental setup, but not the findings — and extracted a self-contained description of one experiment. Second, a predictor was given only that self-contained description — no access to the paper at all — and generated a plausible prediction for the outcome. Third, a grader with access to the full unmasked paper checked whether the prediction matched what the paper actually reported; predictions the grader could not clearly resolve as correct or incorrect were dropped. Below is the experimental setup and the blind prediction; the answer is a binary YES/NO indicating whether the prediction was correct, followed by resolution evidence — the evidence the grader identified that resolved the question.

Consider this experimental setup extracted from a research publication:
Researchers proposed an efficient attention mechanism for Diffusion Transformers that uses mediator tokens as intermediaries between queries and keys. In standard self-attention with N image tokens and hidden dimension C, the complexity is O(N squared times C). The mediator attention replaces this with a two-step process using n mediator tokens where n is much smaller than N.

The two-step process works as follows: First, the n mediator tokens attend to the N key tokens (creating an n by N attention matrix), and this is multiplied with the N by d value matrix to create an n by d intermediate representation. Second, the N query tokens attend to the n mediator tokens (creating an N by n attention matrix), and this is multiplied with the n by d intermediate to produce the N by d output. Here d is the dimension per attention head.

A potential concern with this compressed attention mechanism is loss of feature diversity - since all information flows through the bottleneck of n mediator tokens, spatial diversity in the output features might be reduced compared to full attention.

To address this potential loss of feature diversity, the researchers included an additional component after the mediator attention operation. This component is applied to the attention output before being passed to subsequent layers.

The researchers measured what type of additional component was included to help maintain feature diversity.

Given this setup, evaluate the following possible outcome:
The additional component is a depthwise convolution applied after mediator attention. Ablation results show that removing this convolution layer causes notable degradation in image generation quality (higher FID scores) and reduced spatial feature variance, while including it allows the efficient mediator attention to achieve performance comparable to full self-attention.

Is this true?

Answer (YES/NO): NO